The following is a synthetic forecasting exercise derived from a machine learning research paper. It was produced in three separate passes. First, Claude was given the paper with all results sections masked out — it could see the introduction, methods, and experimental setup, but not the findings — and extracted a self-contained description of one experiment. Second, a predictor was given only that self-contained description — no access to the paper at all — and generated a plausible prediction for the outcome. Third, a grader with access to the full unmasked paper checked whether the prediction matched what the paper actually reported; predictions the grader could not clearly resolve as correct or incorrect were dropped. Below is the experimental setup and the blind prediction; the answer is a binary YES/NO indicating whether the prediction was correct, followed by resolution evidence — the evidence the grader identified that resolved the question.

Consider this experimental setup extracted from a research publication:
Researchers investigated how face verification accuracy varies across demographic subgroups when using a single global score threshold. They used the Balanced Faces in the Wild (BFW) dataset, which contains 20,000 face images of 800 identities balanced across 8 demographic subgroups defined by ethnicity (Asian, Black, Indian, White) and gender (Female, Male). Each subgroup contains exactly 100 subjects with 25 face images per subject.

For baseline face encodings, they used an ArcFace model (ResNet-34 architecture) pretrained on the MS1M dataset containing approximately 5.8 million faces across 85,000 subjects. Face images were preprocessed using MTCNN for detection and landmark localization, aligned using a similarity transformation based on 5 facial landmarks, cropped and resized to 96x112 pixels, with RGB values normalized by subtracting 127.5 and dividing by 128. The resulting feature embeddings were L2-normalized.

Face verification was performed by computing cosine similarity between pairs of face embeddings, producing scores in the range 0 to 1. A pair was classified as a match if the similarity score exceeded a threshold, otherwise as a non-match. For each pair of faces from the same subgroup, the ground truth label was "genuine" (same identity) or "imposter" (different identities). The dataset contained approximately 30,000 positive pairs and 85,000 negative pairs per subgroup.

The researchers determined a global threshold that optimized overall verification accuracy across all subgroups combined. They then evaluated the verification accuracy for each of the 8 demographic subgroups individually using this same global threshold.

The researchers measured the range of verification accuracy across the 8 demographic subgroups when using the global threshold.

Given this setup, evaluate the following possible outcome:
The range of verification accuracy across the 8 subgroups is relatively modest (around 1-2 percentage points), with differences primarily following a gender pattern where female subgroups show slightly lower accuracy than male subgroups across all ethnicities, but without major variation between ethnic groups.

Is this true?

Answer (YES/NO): NO